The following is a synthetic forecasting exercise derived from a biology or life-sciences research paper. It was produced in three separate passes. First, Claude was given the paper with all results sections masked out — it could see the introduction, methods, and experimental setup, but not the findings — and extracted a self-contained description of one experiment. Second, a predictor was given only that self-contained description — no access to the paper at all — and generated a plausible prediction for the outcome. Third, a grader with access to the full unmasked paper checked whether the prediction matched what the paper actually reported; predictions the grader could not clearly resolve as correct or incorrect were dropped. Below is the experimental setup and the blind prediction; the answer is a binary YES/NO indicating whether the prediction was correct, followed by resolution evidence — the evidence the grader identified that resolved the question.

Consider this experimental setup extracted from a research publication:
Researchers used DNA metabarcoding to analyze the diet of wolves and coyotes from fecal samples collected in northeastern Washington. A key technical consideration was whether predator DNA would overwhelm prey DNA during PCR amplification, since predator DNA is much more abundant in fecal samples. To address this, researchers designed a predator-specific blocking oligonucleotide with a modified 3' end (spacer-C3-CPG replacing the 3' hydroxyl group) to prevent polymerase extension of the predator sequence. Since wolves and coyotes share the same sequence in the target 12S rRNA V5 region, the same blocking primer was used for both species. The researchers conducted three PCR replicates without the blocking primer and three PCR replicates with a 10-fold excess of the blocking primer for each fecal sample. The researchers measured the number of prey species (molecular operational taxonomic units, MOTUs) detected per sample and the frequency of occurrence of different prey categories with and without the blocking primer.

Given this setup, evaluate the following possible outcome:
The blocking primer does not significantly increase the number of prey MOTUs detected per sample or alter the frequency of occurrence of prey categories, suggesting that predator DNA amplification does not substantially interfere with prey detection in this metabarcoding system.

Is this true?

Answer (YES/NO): NO